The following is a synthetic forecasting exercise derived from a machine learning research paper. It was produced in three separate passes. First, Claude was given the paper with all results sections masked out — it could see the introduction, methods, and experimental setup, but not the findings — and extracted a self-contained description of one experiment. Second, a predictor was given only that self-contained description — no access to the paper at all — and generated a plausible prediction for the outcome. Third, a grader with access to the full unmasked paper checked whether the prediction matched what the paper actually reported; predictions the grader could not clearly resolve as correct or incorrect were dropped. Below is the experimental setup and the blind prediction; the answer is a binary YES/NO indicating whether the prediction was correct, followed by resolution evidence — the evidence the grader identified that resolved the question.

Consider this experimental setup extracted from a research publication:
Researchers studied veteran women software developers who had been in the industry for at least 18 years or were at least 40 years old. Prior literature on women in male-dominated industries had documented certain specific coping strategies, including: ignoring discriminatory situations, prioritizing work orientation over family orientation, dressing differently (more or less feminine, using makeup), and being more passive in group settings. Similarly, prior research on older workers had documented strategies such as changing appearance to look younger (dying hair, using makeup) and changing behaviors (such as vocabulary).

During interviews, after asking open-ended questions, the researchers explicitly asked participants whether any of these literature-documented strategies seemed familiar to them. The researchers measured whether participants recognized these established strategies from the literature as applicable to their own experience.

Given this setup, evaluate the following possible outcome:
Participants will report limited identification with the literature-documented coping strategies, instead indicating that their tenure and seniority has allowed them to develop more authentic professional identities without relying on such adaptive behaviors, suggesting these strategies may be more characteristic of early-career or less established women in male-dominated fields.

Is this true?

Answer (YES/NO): NO